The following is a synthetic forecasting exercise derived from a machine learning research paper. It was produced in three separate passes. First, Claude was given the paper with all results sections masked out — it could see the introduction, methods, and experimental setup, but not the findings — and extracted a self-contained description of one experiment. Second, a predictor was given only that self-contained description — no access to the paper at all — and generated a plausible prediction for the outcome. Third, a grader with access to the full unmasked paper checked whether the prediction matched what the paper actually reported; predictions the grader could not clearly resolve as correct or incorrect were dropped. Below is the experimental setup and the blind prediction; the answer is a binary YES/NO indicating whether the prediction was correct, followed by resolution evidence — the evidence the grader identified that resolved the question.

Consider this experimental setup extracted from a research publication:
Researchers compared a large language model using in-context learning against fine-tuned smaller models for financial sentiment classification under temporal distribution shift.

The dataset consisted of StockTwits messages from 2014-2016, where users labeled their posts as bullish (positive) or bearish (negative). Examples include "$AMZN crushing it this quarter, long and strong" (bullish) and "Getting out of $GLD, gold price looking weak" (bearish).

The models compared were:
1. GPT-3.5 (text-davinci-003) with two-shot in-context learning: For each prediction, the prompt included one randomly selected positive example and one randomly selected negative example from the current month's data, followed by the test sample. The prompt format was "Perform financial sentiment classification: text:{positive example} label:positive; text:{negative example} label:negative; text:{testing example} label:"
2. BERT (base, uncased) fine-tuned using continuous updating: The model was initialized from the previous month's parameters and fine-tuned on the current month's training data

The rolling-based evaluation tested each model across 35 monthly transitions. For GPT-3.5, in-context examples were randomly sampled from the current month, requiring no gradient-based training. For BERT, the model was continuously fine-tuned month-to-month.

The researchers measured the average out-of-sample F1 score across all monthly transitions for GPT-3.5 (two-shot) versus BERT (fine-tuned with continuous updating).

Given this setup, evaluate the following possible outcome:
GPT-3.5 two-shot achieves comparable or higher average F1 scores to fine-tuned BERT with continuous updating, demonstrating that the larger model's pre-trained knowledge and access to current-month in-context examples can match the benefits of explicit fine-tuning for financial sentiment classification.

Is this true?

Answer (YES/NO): NO